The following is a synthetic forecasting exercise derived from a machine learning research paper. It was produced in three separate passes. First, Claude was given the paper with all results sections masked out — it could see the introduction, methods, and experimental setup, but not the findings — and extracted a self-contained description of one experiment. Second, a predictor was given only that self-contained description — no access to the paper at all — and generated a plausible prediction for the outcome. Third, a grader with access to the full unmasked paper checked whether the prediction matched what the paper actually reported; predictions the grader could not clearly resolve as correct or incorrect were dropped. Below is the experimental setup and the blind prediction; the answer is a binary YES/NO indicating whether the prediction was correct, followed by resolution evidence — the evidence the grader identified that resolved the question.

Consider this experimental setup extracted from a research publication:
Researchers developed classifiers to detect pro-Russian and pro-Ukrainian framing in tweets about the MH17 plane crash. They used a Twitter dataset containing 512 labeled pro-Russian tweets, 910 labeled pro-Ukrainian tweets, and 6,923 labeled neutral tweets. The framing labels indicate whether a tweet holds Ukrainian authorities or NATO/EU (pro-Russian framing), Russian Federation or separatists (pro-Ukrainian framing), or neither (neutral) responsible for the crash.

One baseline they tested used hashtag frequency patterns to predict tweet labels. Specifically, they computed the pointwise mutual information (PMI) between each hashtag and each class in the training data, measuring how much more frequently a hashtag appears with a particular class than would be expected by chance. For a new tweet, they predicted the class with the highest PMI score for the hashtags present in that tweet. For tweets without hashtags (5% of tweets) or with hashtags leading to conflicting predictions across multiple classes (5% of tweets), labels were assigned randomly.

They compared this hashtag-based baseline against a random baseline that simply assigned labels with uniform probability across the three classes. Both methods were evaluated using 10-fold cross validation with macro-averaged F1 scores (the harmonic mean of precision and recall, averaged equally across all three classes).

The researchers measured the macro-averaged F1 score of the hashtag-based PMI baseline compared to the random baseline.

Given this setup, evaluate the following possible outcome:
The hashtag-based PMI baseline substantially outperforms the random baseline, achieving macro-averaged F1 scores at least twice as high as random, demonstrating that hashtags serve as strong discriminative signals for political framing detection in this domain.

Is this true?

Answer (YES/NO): NO